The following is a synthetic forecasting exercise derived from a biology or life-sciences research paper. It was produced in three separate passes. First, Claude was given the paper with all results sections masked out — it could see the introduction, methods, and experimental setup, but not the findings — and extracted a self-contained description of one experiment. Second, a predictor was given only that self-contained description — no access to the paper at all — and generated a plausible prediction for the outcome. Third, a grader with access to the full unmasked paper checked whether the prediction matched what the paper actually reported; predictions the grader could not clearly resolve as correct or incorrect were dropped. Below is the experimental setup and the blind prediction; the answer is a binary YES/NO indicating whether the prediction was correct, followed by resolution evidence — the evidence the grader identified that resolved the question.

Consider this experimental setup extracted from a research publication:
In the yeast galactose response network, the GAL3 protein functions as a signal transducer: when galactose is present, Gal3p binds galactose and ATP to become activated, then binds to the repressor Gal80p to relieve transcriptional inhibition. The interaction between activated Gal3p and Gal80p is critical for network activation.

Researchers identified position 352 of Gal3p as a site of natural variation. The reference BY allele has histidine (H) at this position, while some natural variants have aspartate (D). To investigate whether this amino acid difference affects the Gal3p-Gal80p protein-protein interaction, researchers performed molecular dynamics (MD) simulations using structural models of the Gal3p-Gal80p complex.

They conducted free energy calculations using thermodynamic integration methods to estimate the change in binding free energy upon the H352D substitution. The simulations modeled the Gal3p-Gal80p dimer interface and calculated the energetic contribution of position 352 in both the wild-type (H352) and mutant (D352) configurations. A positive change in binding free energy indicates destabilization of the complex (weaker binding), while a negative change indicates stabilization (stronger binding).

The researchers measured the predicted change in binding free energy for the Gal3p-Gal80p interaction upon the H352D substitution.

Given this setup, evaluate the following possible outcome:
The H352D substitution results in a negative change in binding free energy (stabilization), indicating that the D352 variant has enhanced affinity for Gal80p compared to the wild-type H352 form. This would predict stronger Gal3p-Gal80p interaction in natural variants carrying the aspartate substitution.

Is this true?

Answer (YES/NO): YES